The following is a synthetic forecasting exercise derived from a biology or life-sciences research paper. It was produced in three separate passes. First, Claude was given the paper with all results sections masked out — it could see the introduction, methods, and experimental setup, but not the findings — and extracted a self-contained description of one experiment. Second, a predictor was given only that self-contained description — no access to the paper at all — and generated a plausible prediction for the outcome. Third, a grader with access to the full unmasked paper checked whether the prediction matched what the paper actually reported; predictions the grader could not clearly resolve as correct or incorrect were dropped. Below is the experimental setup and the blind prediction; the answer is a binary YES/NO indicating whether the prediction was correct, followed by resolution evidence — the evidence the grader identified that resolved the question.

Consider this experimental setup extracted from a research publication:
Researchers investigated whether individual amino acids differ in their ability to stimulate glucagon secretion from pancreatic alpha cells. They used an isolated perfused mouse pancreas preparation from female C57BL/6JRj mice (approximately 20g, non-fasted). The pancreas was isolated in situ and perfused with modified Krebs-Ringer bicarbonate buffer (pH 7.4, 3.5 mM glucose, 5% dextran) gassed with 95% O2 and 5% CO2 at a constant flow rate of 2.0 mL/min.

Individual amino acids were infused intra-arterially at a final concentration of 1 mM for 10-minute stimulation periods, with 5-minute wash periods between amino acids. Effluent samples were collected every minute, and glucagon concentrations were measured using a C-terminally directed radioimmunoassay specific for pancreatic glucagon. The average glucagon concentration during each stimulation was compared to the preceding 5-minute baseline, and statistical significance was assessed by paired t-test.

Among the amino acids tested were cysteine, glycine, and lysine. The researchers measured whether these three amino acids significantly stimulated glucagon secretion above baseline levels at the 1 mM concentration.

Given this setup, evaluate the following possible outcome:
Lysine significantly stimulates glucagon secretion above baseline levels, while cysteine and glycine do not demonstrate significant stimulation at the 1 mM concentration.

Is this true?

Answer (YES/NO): NO